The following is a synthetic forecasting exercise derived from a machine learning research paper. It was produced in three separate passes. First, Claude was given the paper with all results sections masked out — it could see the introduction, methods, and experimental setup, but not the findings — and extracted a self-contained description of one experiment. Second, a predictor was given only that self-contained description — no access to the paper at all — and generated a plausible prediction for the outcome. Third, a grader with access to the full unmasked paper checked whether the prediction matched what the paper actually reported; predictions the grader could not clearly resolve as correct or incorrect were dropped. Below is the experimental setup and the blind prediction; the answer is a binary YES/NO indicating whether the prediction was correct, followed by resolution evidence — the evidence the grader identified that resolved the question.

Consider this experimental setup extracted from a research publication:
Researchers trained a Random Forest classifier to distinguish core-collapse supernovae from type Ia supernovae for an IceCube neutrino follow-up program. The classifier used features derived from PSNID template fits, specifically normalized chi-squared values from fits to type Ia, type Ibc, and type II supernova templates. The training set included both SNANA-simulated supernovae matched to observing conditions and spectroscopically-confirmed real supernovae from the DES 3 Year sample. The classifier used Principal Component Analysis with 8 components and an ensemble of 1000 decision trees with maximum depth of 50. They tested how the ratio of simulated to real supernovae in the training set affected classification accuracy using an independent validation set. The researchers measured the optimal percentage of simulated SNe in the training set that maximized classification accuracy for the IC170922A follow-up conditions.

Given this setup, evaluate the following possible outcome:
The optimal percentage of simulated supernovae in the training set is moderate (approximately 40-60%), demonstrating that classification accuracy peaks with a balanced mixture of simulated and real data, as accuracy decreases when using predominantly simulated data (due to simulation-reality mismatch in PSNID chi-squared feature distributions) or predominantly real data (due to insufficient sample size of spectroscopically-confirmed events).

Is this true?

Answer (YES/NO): NO